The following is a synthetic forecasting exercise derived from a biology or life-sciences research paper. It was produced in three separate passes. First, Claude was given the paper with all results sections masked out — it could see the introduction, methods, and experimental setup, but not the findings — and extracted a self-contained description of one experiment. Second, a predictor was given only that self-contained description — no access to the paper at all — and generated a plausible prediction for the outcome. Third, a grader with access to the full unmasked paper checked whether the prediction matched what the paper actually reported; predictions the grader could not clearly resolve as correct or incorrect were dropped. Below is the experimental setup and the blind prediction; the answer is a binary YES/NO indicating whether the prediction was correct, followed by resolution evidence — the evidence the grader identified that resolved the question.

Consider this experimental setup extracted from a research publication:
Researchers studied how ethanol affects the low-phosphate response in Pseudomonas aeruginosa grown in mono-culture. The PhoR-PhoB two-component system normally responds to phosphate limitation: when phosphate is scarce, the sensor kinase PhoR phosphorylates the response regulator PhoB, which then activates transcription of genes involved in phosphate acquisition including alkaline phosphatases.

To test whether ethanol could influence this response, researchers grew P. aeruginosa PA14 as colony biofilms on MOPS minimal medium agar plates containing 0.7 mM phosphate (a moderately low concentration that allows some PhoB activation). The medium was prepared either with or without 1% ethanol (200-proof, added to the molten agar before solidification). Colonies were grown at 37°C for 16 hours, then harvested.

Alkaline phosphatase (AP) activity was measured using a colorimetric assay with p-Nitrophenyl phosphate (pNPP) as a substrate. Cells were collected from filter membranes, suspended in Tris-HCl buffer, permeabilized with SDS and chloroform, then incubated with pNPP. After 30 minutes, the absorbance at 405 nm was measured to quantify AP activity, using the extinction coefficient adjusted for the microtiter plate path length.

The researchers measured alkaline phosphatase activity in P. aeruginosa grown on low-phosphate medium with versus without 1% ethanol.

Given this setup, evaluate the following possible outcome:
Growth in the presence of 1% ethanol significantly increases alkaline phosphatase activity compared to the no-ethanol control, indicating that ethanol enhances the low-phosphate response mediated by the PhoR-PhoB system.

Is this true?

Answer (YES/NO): YES